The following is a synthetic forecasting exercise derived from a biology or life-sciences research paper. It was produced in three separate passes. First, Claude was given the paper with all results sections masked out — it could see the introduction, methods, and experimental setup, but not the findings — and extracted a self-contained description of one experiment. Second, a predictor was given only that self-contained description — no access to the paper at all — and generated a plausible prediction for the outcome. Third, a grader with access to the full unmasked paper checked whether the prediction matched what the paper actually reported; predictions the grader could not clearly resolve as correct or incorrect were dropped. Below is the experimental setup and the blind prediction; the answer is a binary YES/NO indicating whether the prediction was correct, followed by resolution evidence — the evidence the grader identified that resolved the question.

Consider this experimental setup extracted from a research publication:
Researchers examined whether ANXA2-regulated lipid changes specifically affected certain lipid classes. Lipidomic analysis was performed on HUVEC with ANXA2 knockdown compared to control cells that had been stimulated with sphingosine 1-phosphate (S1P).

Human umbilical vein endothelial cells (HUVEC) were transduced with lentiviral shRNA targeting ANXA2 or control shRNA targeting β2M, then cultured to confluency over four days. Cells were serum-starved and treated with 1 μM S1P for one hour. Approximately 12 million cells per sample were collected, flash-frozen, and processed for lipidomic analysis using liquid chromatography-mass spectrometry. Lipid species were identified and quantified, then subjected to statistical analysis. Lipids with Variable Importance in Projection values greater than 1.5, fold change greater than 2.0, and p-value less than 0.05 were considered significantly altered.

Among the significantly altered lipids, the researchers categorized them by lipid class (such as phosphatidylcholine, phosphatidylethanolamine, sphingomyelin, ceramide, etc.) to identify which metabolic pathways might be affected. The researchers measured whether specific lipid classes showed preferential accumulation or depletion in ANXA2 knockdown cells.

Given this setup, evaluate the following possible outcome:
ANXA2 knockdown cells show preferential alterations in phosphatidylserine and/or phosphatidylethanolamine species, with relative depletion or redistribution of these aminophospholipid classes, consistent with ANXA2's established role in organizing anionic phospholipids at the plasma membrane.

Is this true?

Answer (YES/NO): NO